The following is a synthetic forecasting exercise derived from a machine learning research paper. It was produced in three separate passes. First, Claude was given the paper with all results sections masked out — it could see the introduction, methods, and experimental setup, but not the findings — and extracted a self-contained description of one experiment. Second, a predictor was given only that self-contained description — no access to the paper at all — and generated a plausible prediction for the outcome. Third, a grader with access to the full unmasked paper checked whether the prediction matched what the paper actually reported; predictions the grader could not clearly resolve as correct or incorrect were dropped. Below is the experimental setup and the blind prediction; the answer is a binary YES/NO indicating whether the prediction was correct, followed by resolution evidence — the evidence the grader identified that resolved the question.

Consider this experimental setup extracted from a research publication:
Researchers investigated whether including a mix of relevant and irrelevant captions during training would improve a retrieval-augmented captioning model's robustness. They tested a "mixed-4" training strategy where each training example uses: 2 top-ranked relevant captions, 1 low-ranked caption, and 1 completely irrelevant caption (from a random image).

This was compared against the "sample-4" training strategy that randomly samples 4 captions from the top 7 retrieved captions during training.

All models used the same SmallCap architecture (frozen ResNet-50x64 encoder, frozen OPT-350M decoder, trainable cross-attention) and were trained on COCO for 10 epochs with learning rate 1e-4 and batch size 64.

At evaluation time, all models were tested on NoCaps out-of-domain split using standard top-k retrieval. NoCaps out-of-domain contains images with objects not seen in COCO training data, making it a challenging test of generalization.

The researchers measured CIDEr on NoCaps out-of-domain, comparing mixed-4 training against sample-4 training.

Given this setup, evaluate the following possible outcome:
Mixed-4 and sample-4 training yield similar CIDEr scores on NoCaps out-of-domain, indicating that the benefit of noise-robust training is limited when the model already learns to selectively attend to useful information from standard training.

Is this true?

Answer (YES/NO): NO